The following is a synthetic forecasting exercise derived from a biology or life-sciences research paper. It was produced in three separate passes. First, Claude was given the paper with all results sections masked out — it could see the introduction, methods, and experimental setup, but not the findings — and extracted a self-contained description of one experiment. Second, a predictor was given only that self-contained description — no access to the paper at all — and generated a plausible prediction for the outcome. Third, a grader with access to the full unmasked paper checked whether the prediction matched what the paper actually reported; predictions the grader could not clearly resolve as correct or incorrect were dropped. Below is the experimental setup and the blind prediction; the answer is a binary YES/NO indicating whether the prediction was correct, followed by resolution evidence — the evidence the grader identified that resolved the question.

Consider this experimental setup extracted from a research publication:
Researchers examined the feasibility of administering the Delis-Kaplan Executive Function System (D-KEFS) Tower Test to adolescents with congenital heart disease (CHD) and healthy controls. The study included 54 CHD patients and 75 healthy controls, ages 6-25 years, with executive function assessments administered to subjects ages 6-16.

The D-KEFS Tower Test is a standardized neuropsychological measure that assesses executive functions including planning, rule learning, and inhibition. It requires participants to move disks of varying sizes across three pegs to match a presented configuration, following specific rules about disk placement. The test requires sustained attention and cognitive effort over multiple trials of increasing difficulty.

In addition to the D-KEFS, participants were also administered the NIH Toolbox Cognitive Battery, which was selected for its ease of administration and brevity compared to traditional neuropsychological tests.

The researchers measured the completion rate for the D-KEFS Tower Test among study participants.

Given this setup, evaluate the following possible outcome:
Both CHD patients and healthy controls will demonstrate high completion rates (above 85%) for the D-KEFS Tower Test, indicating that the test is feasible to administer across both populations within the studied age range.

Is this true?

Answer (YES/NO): NO